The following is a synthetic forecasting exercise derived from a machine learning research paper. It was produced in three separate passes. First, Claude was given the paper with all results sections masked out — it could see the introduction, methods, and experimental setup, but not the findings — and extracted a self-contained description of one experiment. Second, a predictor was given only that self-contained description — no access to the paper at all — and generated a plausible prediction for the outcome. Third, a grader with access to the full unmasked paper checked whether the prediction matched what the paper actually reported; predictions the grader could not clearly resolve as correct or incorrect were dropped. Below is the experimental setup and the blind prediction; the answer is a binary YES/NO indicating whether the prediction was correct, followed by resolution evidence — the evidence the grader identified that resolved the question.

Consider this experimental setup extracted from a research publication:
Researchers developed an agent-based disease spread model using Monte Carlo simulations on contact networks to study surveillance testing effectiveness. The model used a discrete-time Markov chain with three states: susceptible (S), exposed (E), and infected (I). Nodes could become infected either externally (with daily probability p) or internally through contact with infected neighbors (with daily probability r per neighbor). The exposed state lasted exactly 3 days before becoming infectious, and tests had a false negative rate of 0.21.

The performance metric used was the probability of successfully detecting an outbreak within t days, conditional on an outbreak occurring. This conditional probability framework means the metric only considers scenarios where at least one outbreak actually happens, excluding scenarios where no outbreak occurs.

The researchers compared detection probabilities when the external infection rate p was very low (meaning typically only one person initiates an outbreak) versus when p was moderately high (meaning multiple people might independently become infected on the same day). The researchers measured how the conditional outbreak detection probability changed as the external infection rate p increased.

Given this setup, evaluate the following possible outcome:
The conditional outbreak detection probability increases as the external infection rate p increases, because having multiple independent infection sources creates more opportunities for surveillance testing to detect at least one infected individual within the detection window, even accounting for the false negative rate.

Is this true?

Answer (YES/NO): YES